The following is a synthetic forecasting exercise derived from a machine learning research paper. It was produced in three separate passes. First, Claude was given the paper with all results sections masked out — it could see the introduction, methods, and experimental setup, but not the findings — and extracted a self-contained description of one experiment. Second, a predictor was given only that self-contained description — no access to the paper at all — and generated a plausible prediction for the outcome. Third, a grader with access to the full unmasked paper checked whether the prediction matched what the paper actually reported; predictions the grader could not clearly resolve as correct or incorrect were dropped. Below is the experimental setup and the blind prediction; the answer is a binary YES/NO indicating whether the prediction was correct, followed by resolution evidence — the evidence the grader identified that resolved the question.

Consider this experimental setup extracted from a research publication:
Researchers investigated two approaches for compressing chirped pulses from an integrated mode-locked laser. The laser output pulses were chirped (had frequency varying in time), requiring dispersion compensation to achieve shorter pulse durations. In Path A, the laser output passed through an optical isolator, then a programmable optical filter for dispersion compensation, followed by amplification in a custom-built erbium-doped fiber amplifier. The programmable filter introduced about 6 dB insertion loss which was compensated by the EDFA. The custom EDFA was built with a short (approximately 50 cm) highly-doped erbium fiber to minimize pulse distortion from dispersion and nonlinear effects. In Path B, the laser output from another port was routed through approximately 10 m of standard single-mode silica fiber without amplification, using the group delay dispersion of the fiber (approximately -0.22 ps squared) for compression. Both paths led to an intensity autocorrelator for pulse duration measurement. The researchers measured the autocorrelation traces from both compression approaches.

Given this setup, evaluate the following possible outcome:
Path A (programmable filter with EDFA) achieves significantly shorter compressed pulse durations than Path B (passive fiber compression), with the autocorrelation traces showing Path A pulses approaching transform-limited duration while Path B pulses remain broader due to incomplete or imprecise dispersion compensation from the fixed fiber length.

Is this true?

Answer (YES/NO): NO